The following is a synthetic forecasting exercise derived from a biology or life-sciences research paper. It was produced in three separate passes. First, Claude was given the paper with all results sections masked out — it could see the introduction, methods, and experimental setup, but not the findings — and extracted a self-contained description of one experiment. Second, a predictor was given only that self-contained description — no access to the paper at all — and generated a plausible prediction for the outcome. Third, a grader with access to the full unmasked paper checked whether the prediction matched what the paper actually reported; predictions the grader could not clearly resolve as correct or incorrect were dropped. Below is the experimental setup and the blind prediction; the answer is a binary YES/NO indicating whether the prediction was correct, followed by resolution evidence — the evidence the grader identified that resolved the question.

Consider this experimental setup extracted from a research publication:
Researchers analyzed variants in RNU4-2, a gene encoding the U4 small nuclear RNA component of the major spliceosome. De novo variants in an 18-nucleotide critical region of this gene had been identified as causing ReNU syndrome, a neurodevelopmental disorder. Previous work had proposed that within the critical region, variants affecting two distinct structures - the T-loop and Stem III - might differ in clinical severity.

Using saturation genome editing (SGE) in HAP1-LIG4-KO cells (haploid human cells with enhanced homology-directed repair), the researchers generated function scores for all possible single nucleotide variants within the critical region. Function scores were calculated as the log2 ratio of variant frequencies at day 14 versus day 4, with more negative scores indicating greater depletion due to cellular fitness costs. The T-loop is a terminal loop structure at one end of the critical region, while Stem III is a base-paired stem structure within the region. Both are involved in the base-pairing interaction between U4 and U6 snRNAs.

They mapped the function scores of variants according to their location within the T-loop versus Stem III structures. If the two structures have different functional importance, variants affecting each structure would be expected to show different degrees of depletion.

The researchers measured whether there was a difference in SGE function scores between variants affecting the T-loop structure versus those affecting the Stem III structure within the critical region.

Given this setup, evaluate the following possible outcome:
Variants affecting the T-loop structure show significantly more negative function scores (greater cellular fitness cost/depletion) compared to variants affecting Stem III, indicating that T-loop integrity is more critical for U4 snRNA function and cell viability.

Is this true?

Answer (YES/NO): YES